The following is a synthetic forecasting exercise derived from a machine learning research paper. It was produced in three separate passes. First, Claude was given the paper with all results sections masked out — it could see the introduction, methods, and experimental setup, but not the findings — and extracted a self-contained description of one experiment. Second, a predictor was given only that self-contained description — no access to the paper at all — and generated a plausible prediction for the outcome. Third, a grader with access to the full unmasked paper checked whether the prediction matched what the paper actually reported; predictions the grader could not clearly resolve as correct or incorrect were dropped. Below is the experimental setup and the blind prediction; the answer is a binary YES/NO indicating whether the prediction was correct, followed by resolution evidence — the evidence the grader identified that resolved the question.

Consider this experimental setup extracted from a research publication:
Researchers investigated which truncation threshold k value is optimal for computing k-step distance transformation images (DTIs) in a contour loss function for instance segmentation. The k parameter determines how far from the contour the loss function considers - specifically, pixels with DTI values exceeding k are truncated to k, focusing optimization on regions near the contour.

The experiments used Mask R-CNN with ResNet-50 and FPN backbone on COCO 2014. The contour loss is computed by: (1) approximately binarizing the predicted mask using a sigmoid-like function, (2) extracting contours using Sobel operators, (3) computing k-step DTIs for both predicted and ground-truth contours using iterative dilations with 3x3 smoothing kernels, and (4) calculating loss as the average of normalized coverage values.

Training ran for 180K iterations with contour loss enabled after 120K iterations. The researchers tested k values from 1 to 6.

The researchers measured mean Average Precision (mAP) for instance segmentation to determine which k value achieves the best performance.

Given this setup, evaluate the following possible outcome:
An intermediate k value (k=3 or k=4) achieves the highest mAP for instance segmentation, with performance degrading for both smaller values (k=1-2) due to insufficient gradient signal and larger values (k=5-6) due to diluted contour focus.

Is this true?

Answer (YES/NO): NO